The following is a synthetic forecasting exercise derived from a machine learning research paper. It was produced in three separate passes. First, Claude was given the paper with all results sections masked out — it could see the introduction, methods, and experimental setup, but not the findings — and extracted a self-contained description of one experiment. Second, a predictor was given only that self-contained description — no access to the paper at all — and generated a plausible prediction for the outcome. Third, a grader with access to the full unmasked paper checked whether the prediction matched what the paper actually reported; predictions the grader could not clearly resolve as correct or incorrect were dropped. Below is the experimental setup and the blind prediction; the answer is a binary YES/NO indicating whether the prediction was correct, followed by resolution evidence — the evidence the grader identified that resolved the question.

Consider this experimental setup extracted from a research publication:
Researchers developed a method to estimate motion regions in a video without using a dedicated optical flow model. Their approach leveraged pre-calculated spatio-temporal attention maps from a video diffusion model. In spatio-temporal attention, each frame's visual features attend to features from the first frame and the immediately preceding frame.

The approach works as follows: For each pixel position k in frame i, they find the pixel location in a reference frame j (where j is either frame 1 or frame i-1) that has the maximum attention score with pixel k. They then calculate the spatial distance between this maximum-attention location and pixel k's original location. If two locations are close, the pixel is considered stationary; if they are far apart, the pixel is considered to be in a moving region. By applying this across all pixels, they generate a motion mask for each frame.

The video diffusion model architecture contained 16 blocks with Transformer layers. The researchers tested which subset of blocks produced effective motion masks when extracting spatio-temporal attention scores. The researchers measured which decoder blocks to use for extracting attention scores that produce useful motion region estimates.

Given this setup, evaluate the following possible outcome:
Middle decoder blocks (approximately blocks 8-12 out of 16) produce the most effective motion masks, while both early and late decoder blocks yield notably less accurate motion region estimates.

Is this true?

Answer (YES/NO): NO